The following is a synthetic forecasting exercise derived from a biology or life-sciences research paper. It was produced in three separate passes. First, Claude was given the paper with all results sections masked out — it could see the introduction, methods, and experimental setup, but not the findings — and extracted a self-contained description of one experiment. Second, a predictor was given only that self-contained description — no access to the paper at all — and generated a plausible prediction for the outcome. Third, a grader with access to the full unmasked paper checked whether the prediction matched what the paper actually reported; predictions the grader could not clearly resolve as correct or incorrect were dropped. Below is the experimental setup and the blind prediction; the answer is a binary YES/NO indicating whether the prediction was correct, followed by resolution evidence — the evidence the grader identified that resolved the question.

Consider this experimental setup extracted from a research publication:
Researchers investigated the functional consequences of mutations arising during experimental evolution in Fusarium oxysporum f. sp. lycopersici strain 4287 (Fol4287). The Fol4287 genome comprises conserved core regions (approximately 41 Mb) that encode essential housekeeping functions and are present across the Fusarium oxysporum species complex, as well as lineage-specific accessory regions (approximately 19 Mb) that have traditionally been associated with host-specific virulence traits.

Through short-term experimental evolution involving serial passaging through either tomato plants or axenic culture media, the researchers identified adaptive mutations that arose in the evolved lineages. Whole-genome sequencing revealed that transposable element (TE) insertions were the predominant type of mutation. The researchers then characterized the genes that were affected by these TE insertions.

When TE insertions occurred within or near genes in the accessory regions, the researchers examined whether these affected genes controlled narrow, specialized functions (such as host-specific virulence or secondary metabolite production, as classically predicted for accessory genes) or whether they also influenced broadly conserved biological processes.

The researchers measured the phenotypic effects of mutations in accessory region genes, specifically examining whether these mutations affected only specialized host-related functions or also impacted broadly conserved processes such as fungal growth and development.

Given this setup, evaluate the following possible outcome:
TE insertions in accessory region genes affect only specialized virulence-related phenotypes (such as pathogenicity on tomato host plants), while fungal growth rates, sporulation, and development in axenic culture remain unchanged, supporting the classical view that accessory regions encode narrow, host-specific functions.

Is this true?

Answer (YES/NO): NO